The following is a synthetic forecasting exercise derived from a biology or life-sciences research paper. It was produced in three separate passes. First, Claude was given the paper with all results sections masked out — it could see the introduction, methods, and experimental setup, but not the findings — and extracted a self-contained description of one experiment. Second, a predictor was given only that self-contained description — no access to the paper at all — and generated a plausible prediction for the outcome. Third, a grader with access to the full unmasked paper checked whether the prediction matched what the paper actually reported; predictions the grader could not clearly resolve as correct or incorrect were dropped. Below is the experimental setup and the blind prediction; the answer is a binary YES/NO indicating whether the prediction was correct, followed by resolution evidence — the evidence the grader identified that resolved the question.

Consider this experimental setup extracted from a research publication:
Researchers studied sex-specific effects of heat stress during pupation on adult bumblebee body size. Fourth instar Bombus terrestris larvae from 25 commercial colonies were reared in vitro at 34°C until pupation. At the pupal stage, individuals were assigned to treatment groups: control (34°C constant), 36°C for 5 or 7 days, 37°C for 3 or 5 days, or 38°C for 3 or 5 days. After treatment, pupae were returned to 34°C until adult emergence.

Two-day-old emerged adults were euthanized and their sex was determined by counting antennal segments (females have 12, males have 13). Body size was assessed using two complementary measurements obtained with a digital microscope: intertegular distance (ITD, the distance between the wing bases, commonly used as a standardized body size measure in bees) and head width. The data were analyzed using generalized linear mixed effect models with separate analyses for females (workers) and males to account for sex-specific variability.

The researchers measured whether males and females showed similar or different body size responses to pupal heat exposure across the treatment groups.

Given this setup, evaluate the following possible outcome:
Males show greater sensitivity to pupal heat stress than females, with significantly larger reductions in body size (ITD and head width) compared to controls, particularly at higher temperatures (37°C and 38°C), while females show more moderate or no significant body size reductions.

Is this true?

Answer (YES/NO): NO